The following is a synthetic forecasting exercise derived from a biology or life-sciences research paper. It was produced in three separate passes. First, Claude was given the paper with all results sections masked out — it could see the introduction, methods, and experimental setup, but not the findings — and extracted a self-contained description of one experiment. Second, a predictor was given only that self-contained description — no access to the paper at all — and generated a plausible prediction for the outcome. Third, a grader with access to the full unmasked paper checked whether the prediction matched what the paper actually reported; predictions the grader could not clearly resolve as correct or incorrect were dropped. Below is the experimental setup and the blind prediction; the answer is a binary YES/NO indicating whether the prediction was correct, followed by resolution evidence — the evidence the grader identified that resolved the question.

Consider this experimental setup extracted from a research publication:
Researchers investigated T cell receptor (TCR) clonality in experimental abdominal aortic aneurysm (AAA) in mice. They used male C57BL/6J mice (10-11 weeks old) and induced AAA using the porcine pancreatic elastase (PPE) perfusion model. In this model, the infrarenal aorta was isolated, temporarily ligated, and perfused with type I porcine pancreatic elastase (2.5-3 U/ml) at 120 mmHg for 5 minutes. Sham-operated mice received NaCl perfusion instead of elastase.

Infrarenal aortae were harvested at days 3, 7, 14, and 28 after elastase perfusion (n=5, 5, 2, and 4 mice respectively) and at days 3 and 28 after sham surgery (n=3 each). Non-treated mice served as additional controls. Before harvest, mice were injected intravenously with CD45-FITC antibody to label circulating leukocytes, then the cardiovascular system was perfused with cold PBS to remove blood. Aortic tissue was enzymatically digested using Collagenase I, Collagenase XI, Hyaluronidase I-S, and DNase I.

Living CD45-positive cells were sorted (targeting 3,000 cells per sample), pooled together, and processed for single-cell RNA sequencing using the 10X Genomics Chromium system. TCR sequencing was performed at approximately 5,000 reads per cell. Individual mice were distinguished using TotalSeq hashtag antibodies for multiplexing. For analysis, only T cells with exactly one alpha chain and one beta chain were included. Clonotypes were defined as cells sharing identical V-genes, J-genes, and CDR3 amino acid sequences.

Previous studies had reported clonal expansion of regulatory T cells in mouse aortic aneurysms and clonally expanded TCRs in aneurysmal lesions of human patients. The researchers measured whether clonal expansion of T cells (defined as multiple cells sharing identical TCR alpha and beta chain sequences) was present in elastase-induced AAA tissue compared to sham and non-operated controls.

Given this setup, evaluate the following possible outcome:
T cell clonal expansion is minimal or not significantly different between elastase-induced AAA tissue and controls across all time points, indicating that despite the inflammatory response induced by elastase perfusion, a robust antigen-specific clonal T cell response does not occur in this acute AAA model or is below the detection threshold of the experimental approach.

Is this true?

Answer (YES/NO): YES